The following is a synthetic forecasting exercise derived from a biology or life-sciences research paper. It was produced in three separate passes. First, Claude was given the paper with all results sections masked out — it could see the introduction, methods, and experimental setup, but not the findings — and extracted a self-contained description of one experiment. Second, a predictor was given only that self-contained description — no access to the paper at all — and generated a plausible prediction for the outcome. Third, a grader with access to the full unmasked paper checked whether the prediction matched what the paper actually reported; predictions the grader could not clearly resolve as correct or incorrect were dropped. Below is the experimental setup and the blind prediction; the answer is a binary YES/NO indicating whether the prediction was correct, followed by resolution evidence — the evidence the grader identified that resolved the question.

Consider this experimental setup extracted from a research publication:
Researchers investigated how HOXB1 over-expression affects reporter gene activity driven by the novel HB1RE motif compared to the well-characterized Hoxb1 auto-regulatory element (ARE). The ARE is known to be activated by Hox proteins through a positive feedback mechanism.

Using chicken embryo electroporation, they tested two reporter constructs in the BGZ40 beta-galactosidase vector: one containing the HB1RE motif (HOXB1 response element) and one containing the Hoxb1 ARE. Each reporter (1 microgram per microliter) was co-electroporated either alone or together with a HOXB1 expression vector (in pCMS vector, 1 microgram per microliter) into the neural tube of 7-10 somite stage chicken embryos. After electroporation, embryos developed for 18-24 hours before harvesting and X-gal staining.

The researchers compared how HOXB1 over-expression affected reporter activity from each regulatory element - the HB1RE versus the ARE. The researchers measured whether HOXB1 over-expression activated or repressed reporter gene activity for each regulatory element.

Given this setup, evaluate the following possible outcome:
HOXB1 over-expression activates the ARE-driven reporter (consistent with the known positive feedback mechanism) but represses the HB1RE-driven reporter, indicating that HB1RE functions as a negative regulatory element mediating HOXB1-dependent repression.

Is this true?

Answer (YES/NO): YES